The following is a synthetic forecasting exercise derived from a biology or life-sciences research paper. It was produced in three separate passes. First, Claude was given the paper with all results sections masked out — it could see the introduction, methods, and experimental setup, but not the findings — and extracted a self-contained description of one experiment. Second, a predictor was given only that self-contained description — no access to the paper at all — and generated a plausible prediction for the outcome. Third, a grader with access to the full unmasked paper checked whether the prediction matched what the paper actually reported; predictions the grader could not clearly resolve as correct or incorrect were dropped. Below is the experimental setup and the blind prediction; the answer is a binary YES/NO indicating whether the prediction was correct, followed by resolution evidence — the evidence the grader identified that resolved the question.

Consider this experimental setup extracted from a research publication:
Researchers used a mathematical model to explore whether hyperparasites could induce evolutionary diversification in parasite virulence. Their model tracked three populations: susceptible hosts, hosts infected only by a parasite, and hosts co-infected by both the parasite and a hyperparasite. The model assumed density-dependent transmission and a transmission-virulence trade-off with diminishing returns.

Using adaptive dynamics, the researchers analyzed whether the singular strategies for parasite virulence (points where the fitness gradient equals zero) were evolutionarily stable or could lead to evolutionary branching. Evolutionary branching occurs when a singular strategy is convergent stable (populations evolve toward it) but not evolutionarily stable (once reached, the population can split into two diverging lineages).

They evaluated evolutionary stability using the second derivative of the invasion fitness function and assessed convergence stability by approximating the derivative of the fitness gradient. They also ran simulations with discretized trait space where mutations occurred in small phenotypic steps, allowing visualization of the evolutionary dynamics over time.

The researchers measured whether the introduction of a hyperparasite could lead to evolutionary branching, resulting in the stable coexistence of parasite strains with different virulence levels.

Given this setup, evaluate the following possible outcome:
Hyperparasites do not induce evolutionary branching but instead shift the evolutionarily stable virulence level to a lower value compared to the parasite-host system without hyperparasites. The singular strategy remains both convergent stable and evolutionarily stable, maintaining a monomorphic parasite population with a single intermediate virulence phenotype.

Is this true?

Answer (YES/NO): NO